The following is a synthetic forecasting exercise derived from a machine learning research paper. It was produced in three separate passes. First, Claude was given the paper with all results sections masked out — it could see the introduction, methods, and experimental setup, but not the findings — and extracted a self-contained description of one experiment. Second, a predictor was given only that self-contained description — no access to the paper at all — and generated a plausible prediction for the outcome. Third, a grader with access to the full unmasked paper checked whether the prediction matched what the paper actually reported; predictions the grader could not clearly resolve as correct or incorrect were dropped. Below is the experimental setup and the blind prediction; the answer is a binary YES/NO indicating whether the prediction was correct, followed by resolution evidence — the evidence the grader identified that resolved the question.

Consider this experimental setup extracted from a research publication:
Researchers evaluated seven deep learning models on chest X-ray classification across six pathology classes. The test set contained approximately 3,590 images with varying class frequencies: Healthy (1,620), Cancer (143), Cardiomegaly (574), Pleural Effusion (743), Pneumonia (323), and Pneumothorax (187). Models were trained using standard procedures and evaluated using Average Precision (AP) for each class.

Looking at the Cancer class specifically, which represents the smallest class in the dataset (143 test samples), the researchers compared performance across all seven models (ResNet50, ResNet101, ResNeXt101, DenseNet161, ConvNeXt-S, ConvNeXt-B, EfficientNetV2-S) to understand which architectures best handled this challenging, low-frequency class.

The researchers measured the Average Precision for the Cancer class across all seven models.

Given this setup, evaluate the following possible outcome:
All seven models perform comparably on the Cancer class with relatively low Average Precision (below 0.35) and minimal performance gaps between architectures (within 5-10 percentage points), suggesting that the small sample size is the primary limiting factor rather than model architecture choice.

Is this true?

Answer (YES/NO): NO